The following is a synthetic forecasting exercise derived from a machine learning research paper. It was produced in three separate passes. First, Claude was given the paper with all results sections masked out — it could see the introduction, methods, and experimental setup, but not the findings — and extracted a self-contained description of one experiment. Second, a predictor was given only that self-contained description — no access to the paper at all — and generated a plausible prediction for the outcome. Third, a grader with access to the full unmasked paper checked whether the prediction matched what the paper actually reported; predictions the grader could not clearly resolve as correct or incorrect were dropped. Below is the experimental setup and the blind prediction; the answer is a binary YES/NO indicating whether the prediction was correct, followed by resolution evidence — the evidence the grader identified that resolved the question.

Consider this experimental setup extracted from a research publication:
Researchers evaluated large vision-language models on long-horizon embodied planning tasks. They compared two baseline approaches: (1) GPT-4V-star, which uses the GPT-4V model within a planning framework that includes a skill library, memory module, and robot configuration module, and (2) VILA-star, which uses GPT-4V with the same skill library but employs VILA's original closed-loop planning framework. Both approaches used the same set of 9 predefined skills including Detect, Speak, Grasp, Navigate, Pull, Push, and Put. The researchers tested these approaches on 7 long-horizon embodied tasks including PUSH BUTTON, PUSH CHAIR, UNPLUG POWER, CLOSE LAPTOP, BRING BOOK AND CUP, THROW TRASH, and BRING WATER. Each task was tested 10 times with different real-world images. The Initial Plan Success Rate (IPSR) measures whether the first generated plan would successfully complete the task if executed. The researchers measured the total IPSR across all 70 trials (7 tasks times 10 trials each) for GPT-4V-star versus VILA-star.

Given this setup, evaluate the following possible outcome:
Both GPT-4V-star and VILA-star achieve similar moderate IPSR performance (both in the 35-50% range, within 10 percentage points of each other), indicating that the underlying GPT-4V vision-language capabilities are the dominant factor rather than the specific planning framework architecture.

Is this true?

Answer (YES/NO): NO